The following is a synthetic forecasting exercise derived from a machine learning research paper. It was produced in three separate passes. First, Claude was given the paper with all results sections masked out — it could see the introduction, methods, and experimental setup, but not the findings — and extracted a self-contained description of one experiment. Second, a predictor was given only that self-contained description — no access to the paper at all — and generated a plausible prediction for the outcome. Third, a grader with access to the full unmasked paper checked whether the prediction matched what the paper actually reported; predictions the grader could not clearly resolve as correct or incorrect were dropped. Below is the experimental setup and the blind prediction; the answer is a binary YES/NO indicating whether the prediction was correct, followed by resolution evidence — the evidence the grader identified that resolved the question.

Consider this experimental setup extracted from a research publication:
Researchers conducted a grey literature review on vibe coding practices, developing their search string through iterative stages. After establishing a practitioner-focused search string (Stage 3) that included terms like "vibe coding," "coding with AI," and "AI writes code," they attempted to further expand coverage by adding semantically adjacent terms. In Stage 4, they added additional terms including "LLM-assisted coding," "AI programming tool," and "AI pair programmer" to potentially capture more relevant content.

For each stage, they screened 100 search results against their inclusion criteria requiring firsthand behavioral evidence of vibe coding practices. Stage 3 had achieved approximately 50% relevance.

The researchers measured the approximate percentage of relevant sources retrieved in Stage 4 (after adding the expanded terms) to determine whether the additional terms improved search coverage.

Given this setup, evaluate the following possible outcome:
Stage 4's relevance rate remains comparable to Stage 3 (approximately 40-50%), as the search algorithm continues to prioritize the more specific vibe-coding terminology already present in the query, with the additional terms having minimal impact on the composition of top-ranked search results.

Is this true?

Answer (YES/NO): NO